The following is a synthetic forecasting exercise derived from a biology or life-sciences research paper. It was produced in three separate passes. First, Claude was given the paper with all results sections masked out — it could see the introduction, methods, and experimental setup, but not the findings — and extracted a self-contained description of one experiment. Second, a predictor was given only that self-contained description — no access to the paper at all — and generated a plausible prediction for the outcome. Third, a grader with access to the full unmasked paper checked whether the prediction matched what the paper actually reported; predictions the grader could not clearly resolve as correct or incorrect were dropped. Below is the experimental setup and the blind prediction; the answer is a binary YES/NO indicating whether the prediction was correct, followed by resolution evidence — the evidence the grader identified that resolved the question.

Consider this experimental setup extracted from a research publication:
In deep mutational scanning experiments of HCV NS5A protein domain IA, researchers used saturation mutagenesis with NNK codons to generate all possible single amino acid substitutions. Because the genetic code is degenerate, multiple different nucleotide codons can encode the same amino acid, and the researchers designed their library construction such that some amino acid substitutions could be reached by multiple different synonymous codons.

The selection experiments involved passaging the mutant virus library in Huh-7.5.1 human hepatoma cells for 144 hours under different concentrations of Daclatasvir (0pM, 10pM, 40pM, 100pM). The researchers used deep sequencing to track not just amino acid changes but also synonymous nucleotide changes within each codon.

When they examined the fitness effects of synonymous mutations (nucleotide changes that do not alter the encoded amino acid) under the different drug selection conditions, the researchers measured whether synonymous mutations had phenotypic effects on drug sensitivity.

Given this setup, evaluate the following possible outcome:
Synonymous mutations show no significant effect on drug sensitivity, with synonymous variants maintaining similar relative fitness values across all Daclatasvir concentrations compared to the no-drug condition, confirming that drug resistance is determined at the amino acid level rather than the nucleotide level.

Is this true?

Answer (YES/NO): NO